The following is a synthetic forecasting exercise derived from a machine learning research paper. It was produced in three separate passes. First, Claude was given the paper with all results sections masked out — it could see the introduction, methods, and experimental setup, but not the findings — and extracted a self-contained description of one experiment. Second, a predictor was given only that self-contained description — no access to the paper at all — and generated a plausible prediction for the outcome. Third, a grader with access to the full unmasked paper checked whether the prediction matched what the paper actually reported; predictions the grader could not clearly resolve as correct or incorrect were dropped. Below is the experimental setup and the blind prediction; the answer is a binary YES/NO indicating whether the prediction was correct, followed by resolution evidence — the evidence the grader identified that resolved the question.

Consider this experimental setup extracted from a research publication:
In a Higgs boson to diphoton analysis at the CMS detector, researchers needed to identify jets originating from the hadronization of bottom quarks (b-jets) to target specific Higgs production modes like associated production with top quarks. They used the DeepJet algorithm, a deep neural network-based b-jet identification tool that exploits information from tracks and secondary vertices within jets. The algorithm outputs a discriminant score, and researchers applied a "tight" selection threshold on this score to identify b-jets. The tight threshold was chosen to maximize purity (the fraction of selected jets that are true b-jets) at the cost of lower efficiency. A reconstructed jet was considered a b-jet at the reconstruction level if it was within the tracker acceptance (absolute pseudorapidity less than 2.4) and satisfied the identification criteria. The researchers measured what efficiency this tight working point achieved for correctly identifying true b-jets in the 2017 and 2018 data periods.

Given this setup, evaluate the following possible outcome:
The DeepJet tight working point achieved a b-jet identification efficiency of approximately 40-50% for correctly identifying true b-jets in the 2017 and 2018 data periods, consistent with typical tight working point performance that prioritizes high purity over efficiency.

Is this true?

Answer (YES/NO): NO